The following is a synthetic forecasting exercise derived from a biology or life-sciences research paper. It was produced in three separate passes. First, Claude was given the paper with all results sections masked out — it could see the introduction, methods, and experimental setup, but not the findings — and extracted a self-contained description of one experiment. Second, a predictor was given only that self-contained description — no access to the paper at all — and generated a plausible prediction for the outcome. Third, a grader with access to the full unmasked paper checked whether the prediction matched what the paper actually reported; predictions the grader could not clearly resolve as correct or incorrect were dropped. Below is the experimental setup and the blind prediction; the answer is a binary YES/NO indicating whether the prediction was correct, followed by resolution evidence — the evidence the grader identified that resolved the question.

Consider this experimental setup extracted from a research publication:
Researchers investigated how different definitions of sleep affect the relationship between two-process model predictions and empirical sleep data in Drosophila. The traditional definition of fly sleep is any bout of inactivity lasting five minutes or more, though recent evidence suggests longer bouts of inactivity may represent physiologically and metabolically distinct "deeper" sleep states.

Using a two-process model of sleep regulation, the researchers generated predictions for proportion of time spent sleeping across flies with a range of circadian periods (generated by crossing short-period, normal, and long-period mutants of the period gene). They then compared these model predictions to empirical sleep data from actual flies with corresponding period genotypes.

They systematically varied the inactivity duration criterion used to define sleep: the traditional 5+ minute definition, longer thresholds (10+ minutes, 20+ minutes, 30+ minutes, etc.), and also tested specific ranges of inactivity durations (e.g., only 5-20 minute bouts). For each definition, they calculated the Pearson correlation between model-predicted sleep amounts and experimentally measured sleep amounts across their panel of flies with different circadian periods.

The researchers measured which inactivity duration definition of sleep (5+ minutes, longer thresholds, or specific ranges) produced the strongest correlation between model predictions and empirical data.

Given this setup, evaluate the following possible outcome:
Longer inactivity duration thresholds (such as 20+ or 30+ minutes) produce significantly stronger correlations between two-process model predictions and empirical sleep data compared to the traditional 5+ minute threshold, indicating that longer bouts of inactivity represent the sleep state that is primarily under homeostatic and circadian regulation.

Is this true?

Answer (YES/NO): NO